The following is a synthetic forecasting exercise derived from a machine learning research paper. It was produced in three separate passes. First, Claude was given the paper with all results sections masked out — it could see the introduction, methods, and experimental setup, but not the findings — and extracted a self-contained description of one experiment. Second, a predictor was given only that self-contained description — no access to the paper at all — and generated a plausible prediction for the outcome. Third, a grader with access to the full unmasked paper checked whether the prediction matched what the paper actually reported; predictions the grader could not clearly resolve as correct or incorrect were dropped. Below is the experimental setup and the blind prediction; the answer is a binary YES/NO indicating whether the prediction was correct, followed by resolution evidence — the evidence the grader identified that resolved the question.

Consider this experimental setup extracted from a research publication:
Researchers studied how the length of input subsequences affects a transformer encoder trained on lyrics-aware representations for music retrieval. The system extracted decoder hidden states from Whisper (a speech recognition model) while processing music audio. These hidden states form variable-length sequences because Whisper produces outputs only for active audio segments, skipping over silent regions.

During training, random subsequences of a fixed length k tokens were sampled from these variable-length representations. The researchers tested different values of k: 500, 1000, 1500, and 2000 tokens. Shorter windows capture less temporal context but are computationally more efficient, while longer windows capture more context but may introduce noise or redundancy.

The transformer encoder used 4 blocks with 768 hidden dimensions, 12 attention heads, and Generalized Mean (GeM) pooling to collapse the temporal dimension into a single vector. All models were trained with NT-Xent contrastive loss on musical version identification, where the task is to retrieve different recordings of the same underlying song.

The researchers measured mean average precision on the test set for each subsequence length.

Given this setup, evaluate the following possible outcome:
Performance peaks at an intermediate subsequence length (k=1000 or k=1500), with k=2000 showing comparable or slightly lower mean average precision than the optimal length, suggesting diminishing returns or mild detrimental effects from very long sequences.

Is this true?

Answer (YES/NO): NO